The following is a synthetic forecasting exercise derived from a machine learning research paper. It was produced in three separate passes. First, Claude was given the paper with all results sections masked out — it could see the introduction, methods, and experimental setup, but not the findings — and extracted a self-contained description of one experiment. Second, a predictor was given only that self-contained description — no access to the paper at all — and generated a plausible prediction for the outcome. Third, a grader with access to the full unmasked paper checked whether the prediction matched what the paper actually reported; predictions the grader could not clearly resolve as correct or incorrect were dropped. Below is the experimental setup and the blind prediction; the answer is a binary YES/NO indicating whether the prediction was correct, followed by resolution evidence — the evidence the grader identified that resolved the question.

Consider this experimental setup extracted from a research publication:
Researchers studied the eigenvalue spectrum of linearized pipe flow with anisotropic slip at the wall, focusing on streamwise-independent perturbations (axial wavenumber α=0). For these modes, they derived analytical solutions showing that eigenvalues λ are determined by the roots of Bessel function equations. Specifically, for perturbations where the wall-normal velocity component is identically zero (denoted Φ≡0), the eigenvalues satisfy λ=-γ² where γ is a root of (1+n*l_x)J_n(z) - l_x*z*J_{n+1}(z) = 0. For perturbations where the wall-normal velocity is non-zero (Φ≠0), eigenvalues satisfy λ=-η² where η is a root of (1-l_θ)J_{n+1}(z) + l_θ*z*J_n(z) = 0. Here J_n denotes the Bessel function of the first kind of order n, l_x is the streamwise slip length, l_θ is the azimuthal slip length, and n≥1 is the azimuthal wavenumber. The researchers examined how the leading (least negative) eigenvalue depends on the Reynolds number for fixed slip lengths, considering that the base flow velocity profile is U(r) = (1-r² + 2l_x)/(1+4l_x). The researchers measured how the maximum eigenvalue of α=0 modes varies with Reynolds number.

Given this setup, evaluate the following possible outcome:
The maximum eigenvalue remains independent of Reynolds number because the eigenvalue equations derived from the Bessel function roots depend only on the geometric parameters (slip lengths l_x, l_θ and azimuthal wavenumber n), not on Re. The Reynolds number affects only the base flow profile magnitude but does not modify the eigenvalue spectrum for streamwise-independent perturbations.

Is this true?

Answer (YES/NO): YES